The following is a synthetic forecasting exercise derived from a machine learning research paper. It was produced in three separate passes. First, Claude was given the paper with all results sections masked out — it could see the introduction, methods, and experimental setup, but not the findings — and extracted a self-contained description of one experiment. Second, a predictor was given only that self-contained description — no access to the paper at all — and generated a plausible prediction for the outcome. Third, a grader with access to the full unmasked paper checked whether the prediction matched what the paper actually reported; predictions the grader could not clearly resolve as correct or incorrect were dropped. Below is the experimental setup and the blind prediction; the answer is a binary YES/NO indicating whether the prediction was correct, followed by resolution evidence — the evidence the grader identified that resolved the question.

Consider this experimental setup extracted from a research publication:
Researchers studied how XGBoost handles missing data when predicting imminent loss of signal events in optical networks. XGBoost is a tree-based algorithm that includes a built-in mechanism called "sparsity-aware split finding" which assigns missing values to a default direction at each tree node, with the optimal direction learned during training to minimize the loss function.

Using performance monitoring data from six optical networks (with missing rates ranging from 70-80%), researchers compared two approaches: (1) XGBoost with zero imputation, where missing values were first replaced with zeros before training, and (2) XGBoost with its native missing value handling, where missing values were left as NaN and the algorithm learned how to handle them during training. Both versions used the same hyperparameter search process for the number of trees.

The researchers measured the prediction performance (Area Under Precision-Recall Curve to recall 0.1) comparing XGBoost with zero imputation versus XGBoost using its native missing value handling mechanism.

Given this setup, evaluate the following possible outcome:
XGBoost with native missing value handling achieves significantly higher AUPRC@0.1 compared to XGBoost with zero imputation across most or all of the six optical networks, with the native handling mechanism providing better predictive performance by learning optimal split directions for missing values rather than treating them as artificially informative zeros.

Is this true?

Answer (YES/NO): NO